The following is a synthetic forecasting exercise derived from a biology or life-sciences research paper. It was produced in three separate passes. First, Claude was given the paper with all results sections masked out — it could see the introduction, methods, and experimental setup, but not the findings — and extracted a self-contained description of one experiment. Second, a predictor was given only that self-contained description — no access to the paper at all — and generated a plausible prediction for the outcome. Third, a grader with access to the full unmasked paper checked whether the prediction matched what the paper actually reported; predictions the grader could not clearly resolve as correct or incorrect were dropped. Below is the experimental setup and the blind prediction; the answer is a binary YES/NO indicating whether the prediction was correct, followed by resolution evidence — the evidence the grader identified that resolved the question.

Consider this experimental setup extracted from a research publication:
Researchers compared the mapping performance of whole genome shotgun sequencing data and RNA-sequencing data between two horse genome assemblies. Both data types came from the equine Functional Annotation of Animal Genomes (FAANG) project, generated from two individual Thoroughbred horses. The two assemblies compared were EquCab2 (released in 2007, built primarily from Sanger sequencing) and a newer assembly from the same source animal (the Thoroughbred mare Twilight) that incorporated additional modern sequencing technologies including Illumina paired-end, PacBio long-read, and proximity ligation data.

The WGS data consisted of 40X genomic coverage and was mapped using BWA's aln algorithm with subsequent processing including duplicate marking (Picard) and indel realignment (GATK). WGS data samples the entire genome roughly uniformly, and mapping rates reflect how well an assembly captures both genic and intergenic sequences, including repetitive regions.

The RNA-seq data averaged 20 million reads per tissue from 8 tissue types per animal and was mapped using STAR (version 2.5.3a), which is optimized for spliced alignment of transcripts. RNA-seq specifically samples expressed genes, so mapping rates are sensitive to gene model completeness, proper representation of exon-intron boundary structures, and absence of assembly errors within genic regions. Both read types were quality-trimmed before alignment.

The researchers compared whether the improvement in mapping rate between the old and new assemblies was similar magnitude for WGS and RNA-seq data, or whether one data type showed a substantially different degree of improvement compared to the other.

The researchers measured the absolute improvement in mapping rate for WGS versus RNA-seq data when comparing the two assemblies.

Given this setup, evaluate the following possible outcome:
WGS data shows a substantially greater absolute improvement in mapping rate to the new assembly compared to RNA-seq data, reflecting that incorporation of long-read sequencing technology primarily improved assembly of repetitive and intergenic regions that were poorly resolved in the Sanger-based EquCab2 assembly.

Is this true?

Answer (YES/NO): NO